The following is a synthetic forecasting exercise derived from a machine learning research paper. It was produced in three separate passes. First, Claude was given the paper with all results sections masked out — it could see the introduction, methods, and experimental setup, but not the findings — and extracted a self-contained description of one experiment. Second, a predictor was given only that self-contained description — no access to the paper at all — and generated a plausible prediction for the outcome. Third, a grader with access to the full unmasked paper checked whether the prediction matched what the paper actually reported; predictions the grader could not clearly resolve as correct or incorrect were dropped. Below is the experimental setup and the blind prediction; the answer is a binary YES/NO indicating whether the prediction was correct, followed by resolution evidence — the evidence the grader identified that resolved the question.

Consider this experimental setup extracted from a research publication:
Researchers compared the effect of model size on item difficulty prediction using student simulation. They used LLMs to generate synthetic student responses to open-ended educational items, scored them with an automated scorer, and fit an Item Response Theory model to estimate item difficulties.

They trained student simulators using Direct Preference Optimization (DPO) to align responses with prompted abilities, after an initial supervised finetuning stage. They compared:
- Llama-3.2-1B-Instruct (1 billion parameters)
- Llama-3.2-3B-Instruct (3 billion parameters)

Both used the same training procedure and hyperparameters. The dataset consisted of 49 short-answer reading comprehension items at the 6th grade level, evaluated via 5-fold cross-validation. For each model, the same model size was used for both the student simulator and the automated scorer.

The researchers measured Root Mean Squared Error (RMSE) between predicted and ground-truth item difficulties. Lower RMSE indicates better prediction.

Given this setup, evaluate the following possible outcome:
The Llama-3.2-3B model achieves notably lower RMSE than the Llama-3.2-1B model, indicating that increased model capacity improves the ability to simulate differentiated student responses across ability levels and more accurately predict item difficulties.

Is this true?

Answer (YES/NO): YES